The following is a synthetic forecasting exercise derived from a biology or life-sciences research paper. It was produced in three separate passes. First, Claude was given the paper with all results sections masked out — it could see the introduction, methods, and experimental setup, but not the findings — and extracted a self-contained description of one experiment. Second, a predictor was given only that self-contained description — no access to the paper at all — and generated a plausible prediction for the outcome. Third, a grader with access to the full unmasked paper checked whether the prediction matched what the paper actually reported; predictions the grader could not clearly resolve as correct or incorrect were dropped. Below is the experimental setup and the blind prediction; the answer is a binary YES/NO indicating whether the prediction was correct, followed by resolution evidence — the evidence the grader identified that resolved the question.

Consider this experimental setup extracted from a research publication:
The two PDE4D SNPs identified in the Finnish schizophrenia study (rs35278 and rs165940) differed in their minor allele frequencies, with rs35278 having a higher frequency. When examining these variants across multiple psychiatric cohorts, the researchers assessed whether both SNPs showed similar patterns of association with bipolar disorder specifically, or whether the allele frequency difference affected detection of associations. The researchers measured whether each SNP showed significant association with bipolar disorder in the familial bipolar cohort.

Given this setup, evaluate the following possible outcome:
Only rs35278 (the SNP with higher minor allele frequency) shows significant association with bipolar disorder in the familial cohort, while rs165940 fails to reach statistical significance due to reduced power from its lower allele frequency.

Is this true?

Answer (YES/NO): YES